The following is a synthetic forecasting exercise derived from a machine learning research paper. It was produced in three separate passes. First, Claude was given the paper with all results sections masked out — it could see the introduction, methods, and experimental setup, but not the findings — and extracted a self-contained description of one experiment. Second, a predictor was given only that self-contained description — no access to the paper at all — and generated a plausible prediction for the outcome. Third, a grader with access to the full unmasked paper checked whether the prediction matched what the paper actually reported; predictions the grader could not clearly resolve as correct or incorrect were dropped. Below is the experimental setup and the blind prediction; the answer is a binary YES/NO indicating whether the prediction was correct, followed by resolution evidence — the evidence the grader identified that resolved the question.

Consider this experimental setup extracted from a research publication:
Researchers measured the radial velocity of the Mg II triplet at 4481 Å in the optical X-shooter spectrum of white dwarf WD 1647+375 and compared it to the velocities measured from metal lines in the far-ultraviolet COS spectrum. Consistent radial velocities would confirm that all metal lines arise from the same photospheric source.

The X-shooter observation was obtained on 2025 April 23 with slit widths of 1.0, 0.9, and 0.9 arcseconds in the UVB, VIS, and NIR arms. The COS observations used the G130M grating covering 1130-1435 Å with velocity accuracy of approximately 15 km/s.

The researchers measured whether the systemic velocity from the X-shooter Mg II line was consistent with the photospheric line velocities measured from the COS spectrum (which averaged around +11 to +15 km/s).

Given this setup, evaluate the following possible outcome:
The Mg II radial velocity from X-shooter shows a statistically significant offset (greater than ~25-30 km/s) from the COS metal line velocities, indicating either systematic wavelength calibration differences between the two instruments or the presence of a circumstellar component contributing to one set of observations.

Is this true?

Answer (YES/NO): NO